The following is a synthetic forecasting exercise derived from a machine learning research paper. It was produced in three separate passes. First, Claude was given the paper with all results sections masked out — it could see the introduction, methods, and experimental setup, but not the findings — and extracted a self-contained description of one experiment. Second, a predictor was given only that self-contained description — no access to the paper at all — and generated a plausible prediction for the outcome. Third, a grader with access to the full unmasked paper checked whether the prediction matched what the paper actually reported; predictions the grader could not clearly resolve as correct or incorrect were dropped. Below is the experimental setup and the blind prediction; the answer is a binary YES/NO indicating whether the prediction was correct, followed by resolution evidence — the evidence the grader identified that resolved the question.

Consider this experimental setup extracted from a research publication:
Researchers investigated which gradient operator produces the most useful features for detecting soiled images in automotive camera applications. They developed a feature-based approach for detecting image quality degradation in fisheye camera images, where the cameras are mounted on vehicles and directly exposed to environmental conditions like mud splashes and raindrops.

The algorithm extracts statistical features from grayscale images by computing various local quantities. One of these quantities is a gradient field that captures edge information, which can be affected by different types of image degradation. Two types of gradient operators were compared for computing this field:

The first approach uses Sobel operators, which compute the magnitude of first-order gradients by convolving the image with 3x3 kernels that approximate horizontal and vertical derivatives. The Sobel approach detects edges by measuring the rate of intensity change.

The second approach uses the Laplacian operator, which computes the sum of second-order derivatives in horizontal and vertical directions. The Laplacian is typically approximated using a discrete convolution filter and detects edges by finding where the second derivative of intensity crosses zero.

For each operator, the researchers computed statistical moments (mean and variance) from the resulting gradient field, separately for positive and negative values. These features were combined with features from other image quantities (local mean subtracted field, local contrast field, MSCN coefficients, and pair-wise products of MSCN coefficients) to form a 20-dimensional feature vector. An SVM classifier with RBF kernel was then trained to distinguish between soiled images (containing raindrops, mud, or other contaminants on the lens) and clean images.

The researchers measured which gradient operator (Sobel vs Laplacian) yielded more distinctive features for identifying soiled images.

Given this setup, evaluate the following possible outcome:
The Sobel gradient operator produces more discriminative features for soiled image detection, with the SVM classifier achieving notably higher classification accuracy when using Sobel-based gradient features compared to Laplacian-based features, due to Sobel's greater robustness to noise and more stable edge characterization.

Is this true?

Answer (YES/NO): NO